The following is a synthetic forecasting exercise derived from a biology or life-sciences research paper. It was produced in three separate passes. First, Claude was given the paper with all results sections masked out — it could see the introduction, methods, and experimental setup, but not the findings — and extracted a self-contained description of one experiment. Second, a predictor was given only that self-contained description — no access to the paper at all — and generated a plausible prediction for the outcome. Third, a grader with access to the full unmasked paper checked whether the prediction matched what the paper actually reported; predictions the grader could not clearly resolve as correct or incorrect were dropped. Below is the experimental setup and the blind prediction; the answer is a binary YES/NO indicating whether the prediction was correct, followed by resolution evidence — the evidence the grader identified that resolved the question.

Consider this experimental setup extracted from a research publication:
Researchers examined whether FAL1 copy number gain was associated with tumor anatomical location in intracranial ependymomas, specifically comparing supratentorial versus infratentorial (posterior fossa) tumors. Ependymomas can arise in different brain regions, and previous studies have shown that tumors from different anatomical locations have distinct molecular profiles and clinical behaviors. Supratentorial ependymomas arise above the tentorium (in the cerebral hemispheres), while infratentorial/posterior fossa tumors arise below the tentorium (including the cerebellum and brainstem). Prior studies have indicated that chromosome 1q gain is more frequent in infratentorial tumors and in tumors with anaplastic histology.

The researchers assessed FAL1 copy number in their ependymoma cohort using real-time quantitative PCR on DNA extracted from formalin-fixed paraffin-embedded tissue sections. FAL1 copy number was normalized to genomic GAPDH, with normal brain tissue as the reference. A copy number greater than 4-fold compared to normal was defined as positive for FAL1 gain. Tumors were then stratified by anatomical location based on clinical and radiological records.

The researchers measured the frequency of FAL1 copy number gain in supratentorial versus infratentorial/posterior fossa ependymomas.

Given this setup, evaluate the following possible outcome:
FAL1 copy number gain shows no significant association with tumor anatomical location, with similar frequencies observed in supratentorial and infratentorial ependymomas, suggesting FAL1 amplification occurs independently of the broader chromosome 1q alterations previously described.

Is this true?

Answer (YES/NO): YES